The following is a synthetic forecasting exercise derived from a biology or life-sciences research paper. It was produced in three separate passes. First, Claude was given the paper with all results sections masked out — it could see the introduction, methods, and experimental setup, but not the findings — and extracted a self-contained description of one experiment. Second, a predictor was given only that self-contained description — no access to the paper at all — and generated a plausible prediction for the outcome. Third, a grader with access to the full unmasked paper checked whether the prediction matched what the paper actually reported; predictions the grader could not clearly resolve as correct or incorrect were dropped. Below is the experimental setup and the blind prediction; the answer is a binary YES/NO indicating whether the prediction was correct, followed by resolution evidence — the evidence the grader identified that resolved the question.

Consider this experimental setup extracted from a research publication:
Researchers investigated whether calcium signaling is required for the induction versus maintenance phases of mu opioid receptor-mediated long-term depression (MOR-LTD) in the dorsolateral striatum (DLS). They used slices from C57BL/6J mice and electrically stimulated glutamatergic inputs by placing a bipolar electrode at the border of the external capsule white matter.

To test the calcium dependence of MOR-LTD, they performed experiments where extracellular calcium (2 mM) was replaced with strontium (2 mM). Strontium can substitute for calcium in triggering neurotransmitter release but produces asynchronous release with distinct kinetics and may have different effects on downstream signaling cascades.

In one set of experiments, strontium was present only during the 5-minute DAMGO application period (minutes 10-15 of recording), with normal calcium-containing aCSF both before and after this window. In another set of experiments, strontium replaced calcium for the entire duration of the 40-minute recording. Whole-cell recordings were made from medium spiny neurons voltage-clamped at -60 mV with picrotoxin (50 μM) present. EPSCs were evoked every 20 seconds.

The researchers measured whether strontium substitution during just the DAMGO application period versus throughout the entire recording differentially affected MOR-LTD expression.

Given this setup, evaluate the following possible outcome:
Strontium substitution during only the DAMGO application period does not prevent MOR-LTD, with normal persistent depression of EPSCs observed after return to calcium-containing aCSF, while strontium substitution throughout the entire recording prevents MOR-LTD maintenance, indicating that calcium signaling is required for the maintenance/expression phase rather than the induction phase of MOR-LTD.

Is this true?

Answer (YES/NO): NO